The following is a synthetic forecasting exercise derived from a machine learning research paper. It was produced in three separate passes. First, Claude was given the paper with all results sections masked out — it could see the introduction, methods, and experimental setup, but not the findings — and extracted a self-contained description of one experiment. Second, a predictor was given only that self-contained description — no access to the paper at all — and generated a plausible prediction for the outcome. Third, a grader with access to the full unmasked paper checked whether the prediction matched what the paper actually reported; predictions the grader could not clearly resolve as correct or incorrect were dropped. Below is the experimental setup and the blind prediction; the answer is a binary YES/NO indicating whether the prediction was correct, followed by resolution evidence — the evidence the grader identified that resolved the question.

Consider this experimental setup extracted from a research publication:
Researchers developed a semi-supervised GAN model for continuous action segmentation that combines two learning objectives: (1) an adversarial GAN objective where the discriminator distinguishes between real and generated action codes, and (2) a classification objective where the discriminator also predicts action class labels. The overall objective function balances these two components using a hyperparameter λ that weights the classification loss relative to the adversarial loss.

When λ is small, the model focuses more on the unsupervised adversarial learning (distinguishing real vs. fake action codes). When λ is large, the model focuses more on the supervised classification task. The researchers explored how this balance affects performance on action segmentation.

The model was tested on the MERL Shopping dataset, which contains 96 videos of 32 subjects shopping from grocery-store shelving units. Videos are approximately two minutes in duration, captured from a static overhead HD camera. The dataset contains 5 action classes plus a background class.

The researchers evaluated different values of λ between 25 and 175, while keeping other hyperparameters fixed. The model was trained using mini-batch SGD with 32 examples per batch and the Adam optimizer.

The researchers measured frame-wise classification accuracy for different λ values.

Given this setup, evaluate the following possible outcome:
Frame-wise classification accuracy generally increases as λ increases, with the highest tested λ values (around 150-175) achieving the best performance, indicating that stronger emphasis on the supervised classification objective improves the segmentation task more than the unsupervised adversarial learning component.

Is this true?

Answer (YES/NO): NO